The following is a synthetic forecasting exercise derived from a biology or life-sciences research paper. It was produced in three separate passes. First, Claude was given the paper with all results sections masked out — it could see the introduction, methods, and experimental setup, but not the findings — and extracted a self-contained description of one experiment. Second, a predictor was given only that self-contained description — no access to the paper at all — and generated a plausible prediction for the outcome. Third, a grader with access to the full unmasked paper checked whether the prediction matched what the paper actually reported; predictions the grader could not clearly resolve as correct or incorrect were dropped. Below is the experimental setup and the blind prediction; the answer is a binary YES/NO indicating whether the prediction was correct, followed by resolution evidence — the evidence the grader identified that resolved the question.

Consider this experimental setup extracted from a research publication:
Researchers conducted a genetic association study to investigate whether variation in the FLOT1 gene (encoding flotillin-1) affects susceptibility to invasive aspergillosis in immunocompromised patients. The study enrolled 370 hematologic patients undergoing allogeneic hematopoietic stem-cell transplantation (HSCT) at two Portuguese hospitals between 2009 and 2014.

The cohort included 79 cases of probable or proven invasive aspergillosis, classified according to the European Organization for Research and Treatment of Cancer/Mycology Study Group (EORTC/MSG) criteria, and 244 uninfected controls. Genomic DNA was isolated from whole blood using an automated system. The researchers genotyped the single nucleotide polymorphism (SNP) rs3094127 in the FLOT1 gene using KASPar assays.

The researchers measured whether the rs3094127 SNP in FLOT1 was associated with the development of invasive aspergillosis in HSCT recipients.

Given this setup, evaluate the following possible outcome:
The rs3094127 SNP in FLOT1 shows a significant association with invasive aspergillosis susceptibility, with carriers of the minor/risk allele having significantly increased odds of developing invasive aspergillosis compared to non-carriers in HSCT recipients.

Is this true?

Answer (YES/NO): YES